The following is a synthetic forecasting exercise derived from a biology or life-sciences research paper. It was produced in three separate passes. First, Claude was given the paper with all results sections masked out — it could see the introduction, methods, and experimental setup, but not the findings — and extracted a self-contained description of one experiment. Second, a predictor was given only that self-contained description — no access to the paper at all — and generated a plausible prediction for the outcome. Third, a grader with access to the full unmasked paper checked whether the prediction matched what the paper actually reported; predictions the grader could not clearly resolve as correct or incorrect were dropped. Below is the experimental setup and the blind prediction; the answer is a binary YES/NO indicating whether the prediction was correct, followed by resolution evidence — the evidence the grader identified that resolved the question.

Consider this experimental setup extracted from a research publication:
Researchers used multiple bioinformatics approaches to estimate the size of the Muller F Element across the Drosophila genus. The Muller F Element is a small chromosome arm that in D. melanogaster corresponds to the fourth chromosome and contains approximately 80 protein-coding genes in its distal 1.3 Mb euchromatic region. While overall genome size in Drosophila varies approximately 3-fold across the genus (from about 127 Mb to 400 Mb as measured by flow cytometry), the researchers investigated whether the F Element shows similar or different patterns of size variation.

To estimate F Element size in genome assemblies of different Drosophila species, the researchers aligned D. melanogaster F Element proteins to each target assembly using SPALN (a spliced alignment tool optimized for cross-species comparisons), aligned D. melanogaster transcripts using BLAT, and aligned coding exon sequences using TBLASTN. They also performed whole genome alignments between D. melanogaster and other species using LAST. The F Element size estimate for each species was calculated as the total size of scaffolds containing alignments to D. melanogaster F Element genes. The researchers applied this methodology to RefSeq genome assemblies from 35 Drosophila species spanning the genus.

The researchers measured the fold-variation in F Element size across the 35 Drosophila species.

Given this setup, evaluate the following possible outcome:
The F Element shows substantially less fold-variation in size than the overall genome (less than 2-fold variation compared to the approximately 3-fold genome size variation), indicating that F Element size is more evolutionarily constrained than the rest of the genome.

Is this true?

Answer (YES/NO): NO